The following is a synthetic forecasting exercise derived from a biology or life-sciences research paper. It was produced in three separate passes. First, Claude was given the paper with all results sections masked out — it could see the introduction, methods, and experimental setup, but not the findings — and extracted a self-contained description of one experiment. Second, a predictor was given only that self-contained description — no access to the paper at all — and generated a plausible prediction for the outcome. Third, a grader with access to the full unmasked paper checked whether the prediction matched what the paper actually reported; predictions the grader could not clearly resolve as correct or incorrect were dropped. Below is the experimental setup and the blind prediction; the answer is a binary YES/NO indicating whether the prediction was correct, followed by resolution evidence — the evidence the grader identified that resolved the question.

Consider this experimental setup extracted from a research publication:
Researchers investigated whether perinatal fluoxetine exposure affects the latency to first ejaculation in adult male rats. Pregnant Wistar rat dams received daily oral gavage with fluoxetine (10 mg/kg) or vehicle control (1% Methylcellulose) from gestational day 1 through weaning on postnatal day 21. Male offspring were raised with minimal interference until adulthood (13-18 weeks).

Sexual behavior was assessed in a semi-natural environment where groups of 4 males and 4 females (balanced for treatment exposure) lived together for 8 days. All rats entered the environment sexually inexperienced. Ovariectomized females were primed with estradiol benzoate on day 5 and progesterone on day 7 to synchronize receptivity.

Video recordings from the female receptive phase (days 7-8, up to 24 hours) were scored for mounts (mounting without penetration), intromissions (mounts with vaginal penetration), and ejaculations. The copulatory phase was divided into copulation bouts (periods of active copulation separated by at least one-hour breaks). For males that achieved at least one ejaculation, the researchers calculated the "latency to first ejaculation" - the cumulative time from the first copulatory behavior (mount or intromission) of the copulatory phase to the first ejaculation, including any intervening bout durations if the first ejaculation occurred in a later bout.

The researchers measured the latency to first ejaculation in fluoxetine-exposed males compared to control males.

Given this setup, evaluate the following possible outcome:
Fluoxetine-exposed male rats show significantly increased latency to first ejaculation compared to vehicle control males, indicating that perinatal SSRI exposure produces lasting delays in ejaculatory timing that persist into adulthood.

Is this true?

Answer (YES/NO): NO